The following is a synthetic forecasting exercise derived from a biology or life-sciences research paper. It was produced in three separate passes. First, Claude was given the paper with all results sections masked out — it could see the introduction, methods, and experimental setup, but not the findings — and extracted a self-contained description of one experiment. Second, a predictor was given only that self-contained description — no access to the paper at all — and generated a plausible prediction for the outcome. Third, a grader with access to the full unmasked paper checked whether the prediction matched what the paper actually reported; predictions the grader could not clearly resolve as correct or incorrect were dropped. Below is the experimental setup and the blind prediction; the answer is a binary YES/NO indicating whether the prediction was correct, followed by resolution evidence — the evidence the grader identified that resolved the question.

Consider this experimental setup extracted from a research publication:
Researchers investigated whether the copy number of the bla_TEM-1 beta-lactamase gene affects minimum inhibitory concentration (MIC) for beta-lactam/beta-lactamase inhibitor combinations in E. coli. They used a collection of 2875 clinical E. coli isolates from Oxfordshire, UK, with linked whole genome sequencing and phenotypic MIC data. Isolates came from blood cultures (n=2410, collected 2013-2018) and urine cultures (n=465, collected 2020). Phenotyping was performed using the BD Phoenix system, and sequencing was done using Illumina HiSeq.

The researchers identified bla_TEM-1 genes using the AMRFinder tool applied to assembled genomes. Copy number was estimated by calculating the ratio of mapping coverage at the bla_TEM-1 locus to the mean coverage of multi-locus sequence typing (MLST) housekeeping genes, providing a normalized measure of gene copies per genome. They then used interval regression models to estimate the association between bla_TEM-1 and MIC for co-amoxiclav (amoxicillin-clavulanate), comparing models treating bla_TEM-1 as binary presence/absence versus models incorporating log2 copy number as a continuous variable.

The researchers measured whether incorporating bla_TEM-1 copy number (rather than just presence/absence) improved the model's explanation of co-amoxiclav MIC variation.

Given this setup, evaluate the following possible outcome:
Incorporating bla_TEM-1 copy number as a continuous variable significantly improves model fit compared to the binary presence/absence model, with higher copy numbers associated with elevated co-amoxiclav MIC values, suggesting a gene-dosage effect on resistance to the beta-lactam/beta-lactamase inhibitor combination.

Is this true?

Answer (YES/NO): NO